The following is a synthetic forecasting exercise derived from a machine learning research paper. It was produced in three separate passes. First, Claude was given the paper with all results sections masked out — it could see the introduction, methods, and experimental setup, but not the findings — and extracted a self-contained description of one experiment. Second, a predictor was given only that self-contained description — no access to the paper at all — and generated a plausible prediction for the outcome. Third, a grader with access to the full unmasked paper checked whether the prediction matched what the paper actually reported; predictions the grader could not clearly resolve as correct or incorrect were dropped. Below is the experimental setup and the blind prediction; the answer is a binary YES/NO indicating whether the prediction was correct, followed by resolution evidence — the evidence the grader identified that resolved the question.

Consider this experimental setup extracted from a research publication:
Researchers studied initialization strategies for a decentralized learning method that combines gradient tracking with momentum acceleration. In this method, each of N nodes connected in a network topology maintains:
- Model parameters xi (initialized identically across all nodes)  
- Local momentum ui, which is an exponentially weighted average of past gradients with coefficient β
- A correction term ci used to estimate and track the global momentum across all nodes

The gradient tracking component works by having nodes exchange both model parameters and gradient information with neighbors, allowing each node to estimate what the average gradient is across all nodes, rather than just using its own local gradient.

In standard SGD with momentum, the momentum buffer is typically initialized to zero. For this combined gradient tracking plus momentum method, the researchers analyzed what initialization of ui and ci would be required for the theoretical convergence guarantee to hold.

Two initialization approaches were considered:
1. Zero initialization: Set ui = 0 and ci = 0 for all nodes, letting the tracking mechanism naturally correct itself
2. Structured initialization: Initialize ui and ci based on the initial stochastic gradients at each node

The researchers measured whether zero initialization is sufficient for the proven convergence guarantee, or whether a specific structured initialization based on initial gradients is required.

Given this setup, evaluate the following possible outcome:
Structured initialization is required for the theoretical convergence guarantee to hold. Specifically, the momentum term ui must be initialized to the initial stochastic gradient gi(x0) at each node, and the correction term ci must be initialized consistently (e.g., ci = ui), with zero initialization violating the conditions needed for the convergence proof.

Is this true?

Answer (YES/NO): NO